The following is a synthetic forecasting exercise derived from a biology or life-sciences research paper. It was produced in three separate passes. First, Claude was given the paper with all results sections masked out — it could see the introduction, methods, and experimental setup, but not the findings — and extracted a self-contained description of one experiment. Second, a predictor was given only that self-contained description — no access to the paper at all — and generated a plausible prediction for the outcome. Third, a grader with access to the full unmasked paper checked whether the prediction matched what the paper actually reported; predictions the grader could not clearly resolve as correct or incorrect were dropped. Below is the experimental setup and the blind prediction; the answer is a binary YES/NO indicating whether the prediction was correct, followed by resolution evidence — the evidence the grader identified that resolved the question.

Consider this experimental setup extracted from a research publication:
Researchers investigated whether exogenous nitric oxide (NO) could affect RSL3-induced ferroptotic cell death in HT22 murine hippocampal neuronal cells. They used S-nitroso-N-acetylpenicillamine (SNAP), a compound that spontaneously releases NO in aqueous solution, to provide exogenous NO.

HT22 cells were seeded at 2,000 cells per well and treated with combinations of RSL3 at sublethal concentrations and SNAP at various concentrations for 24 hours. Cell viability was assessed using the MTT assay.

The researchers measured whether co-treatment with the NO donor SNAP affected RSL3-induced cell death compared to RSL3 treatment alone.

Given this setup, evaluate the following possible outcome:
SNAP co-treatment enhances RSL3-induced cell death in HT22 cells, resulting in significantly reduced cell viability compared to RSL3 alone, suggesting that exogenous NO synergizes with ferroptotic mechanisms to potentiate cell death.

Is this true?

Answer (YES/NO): NO